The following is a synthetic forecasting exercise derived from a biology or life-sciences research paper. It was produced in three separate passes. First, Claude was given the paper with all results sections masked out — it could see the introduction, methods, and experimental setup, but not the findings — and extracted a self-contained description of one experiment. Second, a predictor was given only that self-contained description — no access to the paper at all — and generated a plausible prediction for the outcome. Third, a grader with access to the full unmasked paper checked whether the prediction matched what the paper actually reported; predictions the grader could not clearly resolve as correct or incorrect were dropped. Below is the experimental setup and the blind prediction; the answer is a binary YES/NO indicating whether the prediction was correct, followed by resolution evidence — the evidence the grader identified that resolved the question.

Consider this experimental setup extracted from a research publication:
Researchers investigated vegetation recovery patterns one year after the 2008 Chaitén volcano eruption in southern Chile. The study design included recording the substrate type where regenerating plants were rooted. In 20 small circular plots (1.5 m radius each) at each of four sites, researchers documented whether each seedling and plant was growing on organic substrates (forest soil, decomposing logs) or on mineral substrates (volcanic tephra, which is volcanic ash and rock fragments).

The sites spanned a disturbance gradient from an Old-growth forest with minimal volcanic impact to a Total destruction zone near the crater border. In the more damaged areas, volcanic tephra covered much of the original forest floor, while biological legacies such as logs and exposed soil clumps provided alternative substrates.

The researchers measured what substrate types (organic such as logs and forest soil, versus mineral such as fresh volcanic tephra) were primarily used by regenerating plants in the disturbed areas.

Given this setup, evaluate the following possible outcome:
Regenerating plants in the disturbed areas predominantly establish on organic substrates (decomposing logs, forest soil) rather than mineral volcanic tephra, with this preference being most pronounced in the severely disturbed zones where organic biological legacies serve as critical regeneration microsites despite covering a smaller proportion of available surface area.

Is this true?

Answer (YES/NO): YES